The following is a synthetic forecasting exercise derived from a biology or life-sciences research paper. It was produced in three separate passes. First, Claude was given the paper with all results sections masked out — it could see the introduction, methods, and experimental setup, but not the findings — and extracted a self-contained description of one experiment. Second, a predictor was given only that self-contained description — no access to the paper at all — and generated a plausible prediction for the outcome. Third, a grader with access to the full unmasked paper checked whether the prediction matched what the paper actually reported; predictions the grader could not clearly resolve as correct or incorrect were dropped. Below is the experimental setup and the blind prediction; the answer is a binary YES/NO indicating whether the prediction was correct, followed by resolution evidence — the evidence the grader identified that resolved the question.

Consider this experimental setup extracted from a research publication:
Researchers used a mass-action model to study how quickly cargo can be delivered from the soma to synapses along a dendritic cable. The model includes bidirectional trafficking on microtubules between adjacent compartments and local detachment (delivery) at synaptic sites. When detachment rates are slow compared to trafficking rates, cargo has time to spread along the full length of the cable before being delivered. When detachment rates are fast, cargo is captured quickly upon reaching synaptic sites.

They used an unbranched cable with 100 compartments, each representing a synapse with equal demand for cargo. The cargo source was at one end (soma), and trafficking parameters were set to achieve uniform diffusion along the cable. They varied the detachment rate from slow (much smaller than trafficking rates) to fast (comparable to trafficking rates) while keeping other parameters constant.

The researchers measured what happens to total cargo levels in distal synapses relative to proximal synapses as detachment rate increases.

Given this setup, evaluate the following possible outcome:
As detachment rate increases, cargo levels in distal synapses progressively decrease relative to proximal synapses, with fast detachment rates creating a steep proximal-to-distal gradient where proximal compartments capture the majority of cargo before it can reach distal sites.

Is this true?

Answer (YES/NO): YES